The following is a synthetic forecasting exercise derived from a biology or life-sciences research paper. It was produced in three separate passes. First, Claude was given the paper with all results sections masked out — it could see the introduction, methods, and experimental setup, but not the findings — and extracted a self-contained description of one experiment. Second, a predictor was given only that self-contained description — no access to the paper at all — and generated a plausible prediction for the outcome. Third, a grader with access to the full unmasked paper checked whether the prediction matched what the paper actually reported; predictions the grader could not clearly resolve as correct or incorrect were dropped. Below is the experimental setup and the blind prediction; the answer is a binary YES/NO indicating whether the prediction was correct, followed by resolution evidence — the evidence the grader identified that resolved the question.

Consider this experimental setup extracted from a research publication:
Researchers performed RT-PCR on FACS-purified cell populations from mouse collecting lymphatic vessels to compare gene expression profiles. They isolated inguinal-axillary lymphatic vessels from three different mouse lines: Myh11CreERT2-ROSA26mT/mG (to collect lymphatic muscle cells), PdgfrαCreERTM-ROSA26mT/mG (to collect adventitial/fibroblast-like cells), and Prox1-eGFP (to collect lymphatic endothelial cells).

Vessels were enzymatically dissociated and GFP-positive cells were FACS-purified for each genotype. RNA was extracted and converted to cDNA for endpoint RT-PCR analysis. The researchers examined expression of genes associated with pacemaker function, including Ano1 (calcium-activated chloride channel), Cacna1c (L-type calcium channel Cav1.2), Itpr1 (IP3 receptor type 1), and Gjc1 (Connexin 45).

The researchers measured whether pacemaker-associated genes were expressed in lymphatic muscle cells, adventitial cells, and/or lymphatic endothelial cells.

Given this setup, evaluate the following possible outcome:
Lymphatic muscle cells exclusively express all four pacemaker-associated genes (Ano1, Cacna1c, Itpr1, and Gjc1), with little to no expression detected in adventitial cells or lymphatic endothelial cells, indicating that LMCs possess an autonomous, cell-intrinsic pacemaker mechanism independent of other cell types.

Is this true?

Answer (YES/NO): NO